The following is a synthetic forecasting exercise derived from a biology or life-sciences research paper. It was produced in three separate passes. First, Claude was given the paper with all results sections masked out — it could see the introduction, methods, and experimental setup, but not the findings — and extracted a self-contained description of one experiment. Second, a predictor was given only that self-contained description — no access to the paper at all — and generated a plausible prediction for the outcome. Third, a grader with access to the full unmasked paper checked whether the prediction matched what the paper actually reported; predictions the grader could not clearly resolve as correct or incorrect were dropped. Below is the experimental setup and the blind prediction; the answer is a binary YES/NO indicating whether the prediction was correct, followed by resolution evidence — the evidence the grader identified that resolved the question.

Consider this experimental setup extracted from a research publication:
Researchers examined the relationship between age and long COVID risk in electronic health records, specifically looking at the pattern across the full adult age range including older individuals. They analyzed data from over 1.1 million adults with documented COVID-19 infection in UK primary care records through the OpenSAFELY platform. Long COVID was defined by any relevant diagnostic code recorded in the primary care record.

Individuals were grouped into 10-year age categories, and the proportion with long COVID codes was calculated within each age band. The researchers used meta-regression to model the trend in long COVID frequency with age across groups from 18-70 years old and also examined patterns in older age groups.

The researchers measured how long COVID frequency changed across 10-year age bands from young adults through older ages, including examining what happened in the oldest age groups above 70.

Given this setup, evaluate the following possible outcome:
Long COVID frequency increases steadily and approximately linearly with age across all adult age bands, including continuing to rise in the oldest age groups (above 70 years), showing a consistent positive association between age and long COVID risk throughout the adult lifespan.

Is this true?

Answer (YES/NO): NO